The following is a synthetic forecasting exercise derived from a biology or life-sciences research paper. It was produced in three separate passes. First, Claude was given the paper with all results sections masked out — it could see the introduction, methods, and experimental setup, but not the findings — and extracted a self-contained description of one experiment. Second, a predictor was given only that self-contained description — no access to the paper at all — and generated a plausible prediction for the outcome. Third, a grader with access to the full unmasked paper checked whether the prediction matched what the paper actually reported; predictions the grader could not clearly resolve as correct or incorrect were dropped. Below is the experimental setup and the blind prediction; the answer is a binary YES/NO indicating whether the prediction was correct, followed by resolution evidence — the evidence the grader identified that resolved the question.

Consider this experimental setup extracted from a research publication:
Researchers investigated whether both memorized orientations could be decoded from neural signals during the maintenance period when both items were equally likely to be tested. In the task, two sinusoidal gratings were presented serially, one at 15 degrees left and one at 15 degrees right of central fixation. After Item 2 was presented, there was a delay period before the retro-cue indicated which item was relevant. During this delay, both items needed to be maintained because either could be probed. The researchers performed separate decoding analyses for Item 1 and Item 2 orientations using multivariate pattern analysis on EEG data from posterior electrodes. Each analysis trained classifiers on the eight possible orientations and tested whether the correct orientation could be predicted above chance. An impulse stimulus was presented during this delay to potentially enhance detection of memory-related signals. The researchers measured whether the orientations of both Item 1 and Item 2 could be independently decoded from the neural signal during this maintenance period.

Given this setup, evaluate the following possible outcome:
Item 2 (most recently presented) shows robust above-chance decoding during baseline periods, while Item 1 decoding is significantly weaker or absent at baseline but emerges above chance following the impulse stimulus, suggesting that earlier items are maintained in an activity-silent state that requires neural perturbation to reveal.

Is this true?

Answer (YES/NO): NO